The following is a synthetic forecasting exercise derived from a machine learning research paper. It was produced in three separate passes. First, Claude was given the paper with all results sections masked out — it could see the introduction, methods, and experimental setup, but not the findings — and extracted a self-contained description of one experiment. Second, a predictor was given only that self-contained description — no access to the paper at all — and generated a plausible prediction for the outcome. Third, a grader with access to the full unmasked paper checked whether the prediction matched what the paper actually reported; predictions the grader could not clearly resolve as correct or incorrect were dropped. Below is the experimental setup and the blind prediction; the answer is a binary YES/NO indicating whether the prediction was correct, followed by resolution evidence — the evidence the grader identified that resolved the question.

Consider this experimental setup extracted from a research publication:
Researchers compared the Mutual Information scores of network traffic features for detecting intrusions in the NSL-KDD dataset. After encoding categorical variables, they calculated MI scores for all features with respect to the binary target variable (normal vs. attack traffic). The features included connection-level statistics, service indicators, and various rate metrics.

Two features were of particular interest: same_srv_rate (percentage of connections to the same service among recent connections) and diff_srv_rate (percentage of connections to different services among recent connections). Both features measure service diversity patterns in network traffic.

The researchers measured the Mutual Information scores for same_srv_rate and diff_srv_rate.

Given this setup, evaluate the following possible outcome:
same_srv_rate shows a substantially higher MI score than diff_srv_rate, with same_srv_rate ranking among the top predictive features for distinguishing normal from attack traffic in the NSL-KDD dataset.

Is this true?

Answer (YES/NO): NO